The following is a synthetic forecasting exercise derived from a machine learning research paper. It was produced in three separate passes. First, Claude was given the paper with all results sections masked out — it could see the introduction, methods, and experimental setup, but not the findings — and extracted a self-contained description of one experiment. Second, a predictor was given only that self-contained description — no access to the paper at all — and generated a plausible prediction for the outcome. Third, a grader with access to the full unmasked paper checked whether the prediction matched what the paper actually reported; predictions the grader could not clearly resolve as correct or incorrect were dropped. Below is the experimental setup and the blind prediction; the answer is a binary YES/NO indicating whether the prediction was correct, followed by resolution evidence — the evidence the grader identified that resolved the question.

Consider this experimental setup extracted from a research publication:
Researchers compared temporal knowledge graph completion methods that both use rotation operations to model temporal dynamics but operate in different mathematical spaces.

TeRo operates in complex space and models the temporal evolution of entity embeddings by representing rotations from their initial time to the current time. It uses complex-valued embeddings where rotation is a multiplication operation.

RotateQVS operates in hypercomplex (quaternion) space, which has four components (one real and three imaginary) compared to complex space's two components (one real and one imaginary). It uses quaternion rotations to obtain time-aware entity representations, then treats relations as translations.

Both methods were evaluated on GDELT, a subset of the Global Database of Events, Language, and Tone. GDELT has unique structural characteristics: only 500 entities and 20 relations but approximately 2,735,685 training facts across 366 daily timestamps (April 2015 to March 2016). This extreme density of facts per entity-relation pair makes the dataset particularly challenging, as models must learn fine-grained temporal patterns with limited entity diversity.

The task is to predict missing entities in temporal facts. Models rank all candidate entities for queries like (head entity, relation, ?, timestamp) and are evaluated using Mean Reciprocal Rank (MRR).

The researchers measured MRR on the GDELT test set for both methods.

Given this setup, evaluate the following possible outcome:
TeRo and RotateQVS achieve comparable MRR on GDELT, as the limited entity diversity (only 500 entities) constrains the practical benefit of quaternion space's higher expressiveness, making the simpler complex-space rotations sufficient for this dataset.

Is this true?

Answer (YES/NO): NO